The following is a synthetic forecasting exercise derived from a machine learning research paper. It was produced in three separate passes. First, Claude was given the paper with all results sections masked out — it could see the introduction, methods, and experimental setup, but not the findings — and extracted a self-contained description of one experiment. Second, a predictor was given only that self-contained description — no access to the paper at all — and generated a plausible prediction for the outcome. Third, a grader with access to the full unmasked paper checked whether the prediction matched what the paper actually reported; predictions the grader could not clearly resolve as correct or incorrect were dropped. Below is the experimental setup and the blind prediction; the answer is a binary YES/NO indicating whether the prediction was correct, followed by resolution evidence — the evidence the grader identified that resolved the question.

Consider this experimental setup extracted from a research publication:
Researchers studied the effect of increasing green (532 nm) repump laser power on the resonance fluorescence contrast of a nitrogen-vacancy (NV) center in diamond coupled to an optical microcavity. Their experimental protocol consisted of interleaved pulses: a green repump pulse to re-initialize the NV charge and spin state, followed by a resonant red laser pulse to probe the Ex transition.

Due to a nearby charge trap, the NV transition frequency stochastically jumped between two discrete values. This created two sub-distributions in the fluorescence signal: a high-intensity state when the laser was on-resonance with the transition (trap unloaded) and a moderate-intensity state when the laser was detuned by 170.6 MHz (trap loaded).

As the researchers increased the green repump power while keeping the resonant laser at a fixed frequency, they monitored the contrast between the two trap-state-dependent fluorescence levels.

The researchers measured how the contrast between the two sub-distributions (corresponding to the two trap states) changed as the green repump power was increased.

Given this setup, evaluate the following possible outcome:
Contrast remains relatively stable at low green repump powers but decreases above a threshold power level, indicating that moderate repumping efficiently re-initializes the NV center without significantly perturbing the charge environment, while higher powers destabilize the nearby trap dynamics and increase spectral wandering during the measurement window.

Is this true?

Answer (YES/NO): NO